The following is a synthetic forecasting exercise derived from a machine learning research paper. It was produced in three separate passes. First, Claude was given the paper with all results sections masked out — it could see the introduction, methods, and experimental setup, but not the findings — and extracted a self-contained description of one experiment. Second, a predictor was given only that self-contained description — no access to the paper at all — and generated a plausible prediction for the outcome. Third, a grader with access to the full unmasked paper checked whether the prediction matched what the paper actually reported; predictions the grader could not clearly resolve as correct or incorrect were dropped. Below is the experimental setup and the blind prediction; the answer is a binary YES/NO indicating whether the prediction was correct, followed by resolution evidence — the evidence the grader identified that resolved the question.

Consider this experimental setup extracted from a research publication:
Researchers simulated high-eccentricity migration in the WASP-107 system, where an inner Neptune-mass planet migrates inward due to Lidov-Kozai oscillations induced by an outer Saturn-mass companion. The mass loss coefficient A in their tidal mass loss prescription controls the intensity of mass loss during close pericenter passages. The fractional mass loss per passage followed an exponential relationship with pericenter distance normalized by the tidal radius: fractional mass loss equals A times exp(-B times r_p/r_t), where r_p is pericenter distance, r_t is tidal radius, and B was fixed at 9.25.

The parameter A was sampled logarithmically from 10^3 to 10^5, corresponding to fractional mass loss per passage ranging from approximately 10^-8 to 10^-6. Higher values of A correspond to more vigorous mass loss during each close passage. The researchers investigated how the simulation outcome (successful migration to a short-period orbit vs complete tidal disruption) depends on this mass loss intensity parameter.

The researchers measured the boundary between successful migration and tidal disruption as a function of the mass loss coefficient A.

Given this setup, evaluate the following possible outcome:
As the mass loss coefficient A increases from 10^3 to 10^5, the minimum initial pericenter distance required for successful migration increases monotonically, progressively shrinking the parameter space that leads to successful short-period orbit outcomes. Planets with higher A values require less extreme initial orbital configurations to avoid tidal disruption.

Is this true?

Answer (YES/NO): YES